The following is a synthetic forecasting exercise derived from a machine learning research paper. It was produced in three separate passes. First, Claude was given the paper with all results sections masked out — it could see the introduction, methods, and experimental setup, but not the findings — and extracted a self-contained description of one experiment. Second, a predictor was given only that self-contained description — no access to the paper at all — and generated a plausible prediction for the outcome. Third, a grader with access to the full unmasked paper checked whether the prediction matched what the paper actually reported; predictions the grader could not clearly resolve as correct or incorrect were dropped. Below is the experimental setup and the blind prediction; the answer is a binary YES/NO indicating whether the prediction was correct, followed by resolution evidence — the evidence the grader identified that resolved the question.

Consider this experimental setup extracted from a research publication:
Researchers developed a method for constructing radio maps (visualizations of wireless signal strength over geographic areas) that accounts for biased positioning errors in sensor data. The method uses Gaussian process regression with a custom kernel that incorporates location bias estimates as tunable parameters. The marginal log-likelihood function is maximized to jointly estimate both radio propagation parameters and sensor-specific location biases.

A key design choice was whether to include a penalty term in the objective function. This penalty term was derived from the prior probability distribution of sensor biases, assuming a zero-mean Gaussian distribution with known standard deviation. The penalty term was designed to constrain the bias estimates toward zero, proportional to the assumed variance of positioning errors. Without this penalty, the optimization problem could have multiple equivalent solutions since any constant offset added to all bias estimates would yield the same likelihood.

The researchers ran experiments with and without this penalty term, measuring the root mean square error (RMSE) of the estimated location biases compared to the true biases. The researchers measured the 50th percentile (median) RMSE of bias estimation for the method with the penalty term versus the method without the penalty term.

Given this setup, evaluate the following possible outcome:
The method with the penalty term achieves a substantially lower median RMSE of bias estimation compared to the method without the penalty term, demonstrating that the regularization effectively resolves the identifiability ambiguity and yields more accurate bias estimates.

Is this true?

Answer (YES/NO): YES